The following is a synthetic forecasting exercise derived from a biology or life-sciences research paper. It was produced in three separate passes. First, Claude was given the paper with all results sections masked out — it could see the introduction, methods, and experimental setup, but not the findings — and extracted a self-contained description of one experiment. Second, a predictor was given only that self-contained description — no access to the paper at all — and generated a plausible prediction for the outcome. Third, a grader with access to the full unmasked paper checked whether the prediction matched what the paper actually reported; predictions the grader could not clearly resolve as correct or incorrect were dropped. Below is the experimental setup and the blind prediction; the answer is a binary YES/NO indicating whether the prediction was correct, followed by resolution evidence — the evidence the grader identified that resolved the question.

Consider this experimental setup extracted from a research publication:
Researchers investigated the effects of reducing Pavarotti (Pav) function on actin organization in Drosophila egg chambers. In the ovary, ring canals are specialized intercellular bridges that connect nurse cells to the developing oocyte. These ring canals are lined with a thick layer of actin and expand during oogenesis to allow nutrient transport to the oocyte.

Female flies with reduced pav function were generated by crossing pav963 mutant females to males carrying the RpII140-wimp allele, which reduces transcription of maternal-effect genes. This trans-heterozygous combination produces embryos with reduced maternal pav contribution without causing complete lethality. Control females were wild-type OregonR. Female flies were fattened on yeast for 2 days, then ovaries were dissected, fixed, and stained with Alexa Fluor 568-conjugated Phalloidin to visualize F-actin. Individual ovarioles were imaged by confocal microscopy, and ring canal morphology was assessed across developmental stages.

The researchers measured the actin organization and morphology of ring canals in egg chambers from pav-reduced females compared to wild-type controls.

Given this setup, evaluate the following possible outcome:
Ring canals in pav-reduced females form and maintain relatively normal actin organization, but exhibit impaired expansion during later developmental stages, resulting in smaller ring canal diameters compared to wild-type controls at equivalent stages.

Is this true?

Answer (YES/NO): NO